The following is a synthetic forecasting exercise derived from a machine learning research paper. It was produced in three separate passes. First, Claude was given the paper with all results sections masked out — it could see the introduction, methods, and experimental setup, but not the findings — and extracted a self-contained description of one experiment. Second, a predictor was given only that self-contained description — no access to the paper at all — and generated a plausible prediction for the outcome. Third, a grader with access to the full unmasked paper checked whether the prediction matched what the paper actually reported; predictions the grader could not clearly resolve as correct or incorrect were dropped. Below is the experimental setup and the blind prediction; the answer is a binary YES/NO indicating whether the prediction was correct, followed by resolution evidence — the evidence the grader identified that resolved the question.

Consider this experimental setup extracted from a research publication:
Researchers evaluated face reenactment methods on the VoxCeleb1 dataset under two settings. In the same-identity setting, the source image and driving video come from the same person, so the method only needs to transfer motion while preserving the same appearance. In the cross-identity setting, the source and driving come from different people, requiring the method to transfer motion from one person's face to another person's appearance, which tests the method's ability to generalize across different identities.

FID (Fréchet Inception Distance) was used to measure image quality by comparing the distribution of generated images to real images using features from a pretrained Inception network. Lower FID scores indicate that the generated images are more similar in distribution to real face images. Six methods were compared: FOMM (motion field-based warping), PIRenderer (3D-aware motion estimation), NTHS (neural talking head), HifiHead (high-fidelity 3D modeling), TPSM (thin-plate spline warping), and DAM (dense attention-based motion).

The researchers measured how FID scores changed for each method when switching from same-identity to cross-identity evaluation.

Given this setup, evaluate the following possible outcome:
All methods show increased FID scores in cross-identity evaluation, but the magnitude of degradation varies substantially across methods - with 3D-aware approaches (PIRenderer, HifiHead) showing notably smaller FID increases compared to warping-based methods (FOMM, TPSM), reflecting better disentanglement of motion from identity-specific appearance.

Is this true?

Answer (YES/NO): NO